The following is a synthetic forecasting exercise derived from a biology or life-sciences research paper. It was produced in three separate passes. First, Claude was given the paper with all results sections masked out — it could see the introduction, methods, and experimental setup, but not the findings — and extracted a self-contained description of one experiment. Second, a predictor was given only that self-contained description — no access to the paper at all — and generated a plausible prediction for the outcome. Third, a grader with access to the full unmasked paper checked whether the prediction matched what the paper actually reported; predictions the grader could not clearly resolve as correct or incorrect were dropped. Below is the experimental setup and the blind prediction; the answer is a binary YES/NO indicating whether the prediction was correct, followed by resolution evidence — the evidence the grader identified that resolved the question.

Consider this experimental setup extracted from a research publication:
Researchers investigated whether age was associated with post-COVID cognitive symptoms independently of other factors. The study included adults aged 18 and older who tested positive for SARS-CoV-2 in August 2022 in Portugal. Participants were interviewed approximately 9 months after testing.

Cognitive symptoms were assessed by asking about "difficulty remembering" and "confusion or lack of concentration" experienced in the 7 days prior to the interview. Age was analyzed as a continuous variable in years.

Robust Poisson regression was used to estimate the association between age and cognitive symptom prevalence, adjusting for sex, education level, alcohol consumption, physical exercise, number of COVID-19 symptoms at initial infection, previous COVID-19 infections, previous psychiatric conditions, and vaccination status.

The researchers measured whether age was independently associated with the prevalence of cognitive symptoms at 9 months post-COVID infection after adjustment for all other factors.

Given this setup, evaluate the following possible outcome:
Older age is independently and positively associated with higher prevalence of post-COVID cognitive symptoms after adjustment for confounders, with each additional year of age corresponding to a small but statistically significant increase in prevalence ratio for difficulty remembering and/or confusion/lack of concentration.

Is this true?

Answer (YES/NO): NO